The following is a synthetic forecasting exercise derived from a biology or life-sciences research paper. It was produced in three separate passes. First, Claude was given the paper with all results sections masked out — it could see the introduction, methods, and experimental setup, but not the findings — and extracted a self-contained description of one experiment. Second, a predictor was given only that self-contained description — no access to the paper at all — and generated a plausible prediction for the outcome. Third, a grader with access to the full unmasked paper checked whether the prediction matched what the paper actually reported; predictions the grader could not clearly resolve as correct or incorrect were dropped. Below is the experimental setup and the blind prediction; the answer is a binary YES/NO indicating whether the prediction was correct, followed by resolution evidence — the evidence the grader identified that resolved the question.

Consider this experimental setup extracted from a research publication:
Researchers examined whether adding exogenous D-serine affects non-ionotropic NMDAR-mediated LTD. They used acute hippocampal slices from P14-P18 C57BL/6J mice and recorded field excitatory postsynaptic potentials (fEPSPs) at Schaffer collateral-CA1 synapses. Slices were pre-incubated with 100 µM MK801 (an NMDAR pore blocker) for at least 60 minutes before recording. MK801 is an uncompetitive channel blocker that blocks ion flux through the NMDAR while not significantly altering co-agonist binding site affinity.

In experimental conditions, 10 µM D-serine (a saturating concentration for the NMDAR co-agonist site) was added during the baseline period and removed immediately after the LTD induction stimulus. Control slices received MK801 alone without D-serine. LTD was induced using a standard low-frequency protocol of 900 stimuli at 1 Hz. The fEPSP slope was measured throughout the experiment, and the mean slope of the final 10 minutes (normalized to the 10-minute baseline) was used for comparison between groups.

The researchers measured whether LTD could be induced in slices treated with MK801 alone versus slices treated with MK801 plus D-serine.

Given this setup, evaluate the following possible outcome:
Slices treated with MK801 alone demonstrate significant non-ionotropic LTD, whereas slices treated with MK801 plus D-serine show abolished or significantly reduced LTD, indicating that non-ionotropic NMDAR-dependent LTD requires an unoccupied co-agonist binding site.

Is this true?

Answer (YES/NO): YES